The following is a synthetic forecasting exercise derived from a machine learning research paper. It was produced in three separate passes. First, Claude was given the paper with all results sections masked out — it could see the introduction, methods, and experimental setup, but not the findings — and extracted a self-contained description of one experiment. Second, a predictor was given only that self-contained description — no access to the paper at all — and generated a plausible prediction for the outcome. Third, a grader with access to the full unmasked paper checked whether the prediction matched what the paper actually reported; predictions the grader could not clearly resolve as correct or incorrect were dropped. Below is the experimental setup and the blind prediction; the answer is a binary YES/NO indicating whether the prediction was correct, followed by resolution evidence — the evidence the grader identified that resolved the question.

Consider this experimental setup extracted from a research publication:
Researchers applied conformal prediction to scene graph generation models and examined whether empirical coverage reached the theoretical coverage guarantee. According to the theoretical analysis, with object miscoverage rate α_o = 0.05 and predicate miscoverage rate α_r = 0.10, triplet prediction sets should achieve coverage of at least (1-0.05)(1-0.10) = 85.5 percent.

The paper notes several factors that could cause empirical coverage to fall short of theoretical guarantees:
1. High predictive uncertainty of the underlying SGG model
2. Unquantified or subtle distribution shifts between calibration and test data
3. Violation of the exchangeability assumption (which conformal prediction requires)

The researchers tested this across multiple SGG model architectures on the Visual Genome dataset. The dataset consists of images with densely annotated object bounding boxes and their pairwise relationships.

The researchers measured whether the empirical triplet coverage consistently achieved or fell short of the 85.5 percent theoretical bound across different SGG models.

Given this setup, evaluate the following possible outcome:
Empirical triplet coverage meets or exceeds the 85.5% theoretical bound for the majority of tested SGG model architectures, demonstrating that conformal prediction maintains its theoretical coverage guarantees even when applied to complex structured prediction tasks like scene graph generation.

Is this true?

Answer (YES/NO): NO